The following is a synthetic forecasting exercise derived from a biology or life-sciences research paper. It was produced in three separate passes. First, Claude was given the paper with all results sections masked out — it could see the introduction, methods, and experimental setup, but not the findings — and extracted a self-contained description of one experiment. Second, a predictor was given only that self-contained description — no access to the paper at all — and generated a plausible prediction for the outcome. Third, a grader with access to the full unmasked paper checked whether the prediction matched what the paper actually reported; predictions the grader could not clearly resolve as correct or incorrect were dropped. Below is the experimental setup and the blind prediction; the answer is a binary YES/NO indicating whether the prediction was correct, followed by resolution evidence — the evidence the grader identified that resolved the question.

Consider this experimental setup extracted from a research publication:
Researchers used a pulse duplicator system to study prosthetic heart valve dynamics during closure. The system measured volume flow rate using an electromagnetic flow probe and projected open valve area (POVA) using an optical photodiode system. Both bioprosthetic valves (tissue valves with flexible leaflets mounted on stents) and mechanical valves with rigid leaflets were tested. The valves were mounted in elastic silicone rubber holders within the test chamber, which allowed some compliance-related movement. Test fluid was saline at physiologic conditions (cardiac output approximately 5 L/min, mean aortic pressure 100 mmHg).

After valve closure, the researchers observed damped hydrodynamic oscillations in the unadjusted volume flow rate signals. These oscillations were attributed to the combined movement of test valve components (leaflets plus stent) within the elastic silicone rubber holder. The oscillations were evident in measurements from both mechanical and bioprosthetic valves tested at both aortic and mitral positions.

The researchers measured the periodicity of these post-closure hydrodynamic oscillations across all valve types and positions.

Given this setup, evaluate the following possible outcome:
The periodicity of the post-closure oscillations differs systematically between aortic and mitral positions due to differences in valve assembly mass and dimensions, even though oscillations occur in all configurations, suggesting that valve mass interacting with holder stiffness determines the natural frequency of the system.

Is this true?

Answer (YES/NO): NO